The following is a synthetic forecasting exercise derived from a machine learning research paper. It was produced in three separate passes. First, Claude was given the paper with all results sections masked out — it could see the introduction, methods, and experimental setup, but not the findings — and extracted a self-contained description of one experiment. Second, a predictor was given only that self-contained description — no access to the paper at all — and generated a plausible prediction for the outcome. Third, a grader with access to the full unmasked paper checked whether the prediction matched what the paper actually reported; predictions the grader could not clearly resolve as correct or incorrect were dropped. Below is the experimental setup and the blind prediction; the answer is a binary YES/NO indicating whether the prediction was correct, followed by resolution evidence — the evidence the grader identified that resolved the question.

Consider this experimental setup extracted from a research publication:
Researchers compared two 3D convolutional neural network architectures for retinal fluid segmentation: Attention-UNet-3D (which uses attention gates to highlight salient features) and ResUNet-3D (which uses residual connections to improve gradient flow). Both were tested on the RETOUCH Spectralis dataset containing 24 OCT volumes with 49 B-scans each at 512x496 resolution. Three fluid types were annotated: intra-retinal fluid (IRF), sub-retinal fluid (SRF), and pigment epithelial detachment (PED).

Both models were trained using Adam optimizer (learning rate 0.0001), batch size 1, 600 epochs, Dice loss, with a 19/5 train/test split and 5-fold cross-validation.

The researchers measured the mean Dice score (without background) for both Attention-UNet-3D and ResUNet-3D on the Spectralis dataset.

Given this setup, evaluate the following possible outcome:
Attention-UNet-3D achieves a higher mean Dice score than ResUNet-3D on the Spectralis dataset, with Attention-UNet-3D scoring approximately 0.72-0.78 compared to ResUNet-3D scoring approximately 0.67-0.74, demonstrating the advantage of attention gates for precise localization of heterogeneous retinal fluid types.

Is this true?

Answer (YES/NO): NO